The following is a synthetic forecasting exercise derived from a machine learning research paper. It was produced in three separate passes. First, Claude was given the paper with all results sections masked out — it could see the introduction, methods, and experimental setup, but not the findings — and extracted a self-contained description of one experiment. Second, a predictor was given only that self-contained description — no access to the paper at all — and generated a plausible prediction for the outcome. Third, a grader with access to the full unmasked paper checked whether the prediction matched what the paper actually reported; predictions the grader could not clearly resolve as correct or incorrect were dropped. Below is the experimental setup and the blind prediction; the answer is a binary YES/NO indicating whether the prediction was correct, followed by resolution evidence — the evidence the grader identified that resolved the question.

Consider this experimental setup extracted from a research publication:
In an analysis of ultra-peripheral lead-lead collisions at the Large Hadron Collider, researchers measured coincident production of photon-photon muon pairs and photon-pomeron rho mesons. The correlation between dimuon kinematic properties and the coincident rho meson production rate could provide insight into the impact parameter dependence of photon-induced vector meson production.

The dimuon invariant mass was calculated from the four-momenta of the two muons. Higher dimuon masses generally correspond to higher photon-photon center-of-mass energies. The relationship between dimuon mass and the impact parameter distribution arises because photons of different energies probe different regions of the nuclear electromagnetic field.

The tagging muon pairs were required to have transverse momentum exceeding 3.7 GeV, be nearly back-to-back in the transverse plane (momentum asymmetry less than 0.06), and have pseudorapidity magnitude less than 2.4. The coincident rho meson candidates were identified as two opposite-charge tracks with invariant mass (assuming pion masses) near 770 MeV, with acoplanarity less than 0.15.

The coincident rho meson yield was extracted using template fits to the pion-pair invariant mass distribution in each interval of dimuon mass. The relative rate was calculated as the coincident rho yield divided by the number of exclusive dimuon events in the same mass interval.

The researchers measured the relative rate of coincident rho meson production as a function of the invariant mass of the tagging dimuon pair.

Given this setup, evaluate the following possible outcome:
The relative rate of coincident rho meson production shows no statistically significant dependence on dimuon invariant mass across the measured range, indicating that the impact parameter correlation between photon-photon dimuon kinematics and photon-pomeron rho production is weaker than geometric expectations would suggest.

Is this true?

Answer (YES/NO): NO